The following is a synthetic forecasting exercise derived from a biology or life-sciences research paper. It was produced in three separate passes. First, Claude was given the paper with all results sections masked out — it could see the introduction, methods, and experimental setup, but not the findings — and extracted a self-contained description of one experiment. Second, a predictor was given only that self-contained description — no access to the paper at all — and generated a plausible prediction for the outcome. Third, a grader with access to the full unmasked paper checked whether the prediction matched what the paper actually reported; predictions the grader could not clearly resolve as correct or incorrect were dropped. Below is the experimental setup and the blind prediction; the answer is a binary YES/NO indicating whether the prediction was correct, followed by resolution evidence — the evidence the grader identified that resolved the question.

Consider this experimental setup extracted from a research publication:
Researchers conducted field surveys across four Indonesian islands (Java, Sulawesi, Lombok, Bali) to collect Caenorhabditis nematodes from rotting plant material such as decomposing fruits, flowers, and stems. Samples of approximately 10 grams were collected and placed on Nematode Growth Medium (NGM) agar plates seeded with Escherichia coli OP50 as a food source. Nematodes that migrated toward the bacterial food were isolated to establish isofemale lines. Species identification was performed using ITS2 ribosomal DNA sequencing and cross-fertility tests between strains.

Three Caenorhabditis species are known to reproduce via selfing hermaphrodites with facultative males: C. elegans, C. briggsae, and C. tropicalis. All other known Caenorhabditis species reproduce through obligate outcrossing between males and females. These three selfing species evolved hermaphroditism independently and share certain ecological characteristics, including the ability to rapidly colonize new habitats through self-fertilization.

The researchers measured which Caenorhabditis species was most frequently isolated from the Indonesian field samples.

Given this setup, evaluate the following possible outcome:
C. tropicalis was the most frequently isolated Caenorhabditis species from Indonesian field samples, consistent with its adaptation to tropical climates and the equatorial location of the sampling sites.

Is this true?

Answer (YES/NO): NO